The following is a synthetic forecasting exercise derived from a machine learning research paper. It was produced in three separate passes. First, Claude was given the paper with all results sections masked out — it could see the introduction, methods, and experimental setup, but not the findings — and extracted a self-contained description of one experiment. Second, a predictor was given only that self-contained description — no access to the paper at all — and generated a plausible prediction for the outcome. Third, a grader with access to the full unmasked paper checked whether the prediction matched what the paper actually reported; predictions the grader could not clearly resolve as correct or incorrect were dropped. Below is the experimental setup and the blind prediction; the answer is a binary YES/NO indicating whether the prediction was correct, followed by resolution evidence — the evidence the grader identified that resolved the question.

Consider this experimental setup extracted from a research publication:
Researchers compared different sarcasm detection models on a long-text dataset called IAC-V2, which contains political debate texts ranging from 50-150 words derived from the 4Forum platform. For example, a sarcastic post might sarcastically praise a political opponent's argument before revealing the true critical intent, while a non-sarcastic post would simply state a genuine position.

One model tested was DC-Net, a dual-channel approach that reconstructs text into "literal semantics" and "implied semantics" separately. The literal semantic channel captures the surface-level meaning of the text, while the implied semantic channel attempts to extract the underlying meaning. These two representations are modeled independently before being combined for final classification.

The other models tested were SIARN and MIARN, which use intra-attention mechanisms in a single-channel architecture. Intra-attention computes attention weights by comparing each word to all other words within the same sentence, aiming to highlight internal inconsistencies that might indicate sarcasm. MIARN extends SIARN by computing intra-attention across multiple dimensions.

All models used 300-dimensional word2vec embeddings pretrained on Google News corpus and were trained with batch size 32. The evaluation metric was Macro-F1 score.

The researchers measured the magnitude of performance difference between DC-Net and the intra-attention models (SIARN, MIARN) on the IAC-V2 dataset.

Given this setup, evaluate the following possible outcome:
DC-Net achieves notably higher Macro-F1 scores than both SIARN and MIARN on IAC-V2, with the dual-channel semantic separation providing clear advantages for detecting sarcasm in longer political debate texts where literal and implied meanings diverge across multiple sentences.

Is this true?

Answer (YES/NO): YES